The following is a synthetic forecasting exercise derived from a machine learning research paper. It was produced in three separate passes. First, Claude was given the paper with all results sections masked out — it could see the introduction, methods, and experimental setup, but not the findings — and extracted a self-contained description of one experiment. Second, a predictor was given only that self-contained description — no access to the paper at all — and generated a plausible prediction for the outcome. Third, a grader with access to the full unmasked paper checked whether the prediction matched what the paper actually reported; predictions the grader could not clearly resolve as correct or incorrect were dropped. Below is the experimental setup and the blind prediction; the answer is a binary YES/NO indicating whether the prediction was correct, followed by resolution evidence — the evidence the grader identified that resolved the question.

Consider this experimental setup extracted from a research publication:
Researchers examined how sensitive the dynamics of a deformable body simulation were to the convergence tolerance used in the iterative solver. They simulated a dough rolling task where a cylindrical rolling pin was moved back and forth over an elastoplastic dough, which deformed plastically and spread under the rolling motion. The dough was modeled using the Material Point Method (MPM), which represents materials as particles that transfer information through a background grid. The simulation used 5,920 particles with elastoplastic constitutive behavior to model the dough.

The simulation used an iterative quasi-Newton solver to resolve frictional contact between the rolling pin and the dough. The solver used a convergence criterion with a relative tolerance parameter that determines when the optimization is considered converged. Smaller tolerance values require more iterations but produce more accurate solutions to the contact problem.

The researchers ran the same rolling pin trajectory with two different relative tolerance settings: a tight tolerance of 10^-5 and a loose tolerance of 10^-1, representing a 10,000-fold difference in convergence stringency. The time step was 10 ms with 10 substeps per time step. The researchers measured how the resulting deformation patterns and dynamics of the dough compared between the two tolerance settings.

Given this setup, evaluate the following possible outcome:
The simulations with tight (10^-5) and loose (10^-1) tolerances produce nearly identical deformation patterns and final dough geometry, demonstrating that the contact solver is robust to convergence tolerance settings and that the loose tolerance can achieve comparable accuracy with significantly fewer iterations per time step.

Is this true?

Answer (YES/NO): YES